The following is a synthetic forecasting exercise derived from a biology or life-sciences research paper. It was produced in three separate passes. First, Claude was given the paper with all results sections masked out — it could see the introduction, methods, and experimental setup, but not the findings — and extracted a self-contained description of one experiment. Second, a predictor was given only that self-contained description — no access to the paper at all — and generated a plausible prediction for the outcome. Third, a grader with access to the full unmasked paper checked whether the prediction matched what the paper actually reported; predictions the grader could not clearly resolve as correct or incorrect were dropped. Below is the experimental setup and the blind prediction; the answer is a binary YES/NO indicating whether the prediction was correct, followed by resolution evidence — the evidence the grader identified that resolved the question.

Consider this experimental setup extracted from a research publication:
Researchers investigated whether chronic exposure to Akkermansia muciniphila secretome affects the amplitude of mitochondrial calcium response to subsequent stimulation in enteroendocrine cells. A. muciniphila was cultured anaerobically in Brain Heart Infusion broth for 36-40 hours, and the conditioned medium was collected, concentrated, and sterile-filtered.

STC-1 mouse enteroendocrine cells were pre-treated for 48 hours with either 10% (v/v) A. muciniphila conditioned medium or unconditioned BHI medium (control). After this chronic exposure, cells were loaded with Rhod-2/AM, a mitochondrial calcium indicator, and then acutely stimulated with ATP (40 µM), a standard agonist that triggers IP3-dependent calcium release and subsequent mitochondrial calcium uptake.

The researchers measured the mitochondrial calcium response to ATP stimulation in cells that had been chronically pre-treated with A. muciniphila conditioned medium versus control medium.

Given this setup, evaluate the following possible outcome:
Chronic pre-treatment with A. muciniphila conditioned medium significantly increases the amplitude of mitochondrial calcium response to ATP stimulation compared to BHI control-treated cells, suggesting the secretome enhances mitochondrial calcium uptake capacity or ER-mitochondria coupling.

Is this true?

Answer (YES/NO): YES